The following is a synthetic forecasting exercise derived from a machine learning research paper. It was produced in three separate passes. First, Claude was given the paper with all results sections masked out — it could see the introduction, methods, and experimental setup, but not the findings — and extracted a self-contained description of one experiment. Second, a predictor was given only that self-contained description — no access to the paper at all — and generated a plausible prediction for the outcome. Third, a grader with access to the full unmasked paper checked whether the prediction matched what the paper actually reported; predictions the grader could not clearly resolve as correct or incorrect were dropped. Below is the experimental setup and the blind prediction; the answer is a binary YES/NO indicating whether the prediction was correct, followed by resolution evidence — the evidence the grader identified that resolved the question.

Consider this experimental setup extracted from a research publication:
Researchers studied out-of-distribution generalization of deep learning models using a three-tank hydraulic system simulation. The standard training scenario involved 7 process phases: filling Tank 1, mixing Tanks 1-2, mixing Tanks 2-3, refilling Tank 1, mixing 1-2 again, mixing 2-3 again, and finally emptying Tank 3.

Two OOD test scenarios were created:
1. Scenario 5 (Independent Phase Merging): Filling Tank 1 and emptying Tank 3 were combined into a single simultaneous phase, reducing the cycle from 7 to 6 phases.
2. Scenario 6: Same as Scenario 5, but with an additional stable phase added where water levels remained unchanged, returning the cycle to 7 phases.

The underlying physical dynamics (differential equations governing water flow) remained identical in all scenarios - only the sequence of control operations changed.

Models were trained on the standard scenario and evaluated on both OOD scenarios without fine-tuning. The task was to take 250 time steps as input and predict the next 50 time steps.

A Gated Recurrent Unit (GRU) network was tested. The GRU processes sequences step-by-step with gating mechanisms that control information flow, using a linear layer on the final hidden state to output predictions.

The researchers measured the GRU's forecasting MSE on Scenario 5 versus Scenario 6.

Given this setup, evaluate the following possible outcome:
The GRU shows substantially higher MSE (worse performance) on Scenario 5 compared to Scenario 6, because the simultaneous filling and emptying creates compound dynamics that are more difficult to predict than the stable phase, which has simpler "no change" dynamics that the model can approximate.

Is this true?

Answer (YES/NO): NO